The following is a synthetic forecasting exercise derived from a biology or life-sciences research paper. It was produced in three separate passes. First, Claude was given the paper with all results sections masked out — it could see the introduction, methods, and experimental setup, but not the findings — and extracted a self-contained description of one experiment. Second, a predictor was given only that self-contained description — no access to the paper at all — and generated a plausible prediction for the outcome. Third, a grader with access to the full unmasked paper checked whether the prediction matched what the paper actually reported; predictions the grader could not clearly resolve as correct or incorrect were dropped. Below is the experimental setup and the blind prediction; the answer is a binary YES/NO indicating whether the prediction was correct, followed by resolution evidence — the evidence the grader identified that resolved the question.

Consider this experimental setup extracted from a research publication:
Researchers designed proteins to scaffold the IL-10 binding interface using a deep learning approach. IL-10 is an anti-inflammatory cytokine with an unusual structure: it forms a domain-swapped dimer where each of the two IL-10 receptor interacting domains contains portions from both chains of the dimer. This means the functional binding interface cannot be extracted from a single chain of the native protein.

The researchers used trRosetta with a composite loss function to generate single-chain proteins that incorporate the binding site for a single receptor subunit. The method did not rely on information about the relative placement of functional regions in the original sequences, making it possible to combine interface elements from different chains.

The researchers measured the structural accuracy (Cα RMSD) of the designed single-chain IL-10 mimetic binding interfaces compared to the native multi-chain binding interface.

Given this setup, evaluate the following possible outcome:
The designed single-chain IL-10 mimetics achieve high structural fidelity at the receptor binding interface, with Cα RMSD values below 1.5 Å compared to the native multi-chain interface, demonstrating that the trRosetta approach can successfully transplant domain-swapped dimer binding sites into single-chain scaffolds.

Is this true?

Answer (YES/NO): YES